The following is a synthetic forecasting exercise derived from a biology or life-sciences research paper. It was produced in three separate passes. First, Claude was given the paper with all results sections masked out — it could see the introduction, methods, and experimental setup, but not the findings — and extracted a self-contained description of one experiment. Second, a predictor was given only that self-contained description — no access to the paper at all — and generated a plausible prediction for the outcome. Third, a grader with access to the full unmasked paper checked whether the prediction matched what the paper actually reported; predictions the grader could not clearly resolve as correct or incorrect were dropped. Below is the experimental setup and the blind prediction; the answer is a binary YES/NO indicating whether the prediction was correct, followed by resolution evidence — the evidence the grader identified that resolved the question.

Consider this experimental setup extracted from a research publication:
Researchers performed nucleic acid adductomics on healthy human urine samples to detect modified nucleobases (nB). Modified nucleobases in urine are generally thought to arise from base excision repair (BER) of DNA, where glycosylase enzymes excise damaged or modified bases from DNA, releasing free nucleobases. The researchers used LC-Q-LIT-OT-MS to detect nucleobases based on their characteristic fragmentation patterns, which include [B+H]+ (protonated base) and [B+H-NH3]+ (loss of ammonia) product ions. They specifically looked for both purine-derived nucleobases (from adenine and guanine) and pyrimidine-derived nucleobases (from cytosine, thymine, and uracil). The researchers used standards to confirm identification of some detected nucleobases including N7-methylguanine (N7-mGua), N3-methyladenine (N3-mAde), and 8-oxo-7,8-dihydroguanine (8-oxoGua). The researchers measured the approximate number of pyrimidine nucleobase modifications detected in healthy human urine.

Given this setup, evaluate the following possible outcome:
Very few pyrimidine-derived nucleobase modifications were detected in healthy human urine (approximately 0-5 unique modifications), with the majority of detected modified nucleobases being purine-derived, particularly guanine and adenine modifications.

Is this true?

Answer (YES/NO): NO